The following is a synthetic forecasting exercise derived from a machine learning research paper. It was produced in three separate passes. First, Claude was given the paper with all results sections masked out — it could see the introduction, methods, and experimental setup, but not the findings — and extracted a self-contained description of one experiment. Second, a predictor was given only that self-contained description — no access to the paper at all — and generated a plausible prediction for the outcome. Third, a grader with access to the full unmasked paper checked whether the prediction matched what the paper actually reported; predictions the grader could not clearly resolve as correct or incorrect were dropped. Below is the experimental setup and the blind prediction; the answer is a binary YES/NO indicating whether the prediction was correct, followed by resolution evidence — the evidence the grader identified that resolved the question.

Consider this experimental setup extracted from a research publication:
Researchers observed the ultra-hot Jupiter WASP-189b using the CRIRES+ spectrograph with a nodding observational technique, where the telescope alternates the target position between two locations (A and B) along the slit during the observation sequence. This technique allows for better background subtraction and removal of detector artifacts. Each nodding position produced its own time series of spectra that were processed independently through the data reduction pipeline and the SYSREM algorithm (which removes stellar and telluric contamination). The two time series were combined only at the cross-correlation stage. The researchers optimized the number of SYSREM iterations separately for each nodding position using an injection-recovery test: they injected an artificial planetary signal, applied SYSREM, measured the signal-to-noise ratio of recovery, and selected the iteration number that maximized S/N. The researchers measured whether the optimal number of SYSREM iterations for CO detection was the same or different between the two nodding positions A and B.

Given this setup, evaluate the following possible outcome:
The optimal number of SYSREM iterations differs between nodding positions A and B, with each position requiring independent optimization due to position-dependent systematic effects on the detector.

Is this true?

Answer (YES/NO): NO